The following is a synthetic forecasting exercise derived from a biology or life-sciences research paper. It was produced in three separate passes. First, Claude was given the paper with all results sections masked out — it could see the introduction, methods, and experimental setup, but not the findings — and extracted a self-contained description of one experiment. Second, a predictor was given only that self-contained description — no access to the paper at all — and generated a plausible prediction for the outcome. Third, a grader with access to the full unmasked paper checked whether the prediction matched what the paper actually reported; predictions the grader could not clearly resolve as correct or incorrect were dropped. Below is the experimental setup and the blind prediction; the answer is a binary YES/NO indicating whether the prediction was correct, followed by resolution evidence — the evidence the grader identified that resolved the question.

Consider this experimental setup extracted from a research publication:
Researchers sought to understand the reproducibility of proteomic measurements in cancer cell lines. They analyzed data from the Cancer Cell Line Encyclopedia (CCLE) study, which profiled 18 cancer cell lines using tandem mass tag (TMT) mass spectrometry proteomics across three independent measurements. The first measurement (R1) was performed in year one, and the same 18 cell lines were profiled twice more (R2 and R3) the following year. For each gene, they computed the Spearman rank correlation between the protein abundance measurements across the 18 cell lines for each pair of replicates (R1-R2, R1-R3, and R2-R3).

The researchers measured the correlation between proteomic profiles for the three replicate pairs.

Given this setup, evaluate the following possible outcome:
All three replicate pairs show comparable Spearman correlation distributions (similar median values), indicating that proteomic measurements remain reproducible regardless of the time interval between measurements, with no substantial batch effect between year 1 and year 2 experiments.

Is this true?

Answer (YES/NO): NO